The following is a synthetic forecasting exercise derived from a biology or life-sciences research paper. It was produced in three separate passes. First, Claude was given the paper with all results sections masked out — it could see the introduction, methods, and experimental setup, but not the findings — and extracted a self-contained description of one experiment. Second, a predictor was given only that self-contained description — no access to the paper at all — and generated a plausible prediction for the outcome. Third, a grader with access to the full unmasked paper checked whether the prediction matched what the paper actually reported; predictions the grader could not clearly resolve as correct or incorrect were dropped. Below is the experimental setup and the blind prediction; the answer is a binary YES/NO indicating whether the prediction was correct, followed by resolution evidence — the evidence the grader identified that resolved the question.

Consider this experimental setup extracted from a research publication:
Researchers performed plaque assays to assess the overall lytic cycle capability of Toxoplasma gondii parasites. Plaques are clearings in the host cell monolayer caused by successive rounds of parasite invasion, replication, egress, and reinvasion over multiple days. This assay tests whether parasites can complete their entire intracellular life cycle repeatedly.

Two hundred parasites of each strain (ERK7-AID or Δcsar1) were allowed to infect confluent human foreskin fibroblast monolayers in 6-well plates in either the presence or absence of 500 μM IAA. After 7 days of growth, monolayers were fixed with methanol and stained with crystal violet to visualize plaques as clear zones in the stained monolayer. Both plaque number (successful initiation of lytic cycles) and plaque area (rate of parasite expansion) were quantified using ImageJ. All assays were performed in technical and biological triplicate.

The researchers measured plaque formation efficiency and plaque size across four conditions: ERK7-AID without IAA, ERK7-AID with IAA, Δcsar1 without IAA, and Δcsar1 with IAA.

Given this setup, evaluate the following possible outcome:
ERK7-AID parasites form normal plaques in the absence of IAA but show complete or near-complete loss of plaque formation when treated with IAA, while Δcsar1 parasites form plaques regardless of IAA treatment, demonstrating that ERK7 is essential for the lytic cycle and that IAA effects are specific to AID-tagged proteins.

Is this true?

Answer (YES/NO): YES